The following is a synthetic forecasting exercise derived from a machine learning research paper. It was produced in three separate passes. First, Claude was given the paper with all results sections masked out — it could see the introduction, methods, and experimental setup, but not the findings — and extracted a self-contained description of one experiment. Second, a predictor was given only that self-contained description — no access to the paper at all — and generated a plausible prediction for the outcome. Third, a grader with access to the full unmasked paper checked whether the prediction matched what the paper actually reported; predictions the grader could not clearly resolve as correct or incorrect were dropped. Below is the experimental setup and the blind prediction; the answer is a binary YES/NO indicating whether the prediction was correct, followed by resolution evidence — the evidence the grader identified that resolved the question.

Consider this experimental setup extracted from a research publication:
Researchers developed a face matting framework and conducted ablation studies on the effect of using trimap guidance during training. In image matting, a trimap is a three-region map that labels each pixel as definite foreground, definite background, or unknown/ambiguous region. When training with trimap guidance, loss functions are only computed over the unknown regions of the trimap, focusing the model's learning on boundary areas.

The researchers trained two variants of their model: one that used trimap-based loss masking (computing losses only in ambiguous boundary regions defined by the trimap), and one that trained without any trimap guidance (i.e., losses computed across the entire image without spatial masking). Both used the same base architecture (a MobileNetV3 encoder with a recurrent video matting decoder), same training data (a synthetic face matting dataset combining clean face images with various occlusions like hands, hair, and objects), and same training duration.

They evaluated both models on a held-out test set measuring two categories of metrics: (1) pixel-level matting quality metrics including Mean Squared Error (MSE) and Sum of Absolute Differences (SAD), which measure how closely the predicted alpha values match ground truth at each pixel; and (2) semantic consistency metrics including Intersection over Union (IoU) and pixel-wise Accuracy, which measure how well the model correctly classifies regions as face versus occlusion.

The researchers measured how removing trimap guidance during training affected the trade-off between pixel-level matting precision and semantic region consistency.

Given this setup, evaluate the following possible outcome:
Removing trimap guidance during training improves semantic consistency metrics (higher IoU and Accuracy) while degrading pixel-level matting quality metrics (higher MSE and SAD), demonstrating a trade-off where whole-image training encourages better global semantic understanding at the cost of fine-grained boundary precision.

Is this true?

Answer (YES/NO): YES